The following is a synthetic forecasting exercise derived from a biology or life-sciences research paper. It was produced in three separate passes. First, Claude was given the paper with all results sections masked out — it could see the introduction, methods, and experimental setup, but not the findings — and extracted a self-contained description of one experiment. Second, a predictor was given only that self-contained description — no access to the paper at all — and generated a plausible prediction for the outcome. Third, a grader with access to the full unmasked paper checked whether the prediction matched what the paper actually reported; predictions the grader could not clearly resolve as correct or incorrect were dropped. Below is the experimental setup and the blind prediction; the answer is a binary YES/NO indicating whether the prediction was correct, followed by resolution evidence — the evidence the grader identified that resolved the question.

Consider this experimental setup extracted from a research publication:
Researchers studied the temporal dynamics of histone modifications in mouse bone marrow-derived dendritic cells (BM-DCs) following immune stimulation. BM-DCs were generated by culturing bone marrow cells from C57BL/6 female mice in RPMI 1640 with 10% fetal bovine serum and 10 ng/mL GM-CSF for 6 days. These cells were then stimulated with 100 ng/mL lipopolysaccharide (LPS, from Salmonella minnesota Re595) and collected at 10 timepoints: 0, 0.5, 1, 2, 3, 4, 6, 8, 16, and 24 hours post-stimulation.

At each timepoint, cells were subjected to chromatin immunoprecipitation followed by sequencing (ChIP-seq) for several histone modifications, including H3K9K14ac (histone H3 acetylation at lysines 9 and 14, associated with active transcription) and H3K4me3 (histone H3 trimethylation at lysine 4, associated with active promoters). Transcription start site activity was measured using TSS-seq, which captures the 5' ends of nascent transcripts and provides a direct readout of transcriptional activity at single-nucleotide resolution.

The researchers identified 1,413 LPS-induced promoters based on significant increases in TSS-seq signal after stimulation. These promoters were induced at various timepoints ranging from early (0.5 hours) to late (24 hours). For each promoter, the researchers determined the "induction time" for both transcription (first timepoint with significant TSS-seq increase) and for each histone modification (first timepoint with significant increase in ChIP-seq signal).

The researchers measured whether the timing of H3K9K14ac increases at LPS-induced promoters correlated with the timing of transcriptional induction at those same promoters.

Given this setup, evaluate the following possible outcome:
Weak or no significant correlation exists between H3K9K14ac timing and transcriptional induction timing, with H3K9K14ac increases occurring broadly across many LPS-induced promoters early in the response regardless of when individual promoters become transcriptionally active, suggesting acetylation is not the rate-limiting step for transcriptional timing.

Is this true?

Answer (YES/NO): YES